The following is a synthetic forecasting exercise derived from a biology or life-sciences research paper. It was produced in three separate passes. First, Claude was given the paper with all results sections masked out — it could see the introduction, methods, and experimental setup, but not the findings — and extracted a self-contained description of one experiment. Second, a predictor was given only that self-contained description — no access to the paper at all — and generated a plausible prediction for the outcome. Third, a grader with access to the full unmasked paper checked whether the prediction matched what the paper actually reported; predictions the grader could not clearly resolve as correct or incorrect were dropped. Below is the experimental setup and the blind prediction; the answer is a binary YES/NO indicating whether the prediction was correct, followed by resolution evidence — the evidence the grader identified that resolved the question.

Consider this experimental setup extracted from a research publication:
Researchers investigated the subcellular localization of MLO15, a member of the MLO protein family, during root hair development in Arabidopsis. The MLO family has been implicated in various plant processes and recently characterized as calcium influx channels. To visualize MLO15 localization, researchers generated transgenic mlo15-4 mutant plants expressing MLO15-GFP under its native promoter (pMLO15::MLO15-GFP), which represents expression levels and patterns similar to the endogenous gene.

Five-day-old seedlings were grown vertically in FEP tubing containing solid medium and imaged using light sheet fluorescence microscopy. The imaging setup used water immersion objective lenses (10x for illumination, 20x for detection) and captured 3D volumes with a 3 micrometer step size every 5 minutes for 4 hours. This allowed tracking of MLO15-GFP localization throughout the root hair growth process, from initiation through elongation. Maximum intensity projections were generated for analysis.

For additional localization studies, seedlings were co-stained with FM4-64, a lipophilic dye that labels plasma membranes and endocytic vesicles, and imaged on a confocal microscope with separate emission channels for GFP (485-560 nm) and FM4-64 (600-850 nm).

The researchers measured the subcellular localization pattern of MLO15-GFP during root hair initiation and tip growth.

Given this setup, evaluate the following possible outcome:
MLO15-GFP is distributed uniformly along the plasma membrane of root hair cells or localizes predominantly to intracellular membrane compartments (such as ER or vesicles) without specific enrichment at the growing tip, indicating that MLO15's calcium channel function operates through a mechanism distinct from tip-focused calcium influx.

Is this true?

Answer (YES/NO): NO